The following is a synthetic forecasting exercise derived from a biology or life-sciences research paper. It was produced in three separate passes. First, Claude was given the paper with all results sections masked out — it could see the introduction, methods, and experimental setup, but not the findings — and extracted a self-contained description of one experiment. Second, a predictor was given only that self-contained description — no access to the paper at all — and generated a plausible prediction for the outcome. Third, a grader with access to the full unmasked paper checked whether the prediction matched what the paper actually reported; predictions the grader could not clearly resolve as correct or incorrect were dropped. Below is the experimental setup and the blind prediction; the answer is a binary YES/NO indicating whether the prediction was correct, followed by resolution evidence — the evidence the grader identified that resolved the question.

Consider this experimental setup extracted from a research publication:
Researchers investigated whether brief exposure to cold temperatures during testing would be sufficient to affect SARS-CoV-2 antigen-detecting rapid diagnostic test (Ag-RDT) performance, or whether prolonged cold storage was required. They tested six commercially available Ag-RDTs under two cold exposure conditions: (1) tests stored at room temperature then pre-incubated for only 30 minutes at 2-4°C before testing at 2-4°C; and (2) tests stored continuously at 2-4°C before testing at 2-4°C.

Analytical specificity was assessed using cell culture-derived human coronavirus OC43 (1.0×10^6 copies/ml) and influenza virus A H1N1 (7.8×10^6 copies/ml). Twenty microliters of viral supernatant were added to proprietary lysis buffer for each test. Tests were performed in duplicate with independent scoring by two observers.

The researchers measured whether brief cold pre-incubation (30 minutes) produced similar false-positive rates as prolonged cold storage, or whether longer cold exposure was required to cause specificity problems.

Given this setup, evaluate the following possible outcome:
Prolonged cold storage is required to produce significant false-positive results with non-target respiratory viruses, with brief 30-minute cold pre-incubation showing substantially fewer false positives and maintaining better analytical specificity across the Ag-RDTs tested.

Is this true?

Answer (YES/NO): NO